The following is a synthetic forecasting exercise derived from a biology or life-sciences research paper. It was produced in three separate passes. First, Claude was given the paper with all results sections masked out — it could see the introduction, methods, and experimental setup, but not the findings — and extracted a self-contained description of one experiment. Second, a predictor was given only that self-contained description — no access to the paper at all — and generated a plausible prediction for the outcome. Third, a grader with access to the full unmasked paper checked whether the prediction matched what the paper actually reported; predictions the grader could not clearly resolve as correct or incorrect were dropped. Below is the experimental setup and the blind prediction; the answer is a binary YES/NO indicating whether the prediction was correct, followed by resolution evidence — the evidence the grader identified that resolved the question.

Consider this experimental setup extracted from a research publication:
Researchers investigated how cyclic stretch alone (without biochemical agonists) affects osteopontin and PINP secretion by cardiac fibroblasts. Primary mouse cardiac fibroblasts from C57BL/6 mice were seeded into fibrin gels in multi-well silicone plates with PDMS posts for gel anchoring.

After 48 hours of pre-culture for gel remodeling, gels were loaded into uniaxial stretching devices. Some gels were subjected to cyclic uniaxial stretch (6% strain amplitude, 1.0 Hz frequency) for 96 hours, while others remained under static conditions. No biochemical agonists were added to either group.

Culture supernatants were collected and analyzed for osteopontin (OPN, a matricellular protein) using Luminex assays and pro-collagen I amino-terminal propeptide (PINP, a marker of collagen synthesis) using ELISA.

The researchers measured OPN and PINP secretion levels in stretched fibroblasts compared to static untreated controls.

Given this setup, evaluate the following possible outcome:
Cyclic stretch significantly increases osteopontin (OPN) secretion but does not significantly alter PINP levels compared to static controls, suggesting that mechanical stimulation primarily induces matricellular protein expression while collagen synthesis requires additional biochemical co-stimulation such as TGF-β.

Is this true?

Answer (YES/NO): NO